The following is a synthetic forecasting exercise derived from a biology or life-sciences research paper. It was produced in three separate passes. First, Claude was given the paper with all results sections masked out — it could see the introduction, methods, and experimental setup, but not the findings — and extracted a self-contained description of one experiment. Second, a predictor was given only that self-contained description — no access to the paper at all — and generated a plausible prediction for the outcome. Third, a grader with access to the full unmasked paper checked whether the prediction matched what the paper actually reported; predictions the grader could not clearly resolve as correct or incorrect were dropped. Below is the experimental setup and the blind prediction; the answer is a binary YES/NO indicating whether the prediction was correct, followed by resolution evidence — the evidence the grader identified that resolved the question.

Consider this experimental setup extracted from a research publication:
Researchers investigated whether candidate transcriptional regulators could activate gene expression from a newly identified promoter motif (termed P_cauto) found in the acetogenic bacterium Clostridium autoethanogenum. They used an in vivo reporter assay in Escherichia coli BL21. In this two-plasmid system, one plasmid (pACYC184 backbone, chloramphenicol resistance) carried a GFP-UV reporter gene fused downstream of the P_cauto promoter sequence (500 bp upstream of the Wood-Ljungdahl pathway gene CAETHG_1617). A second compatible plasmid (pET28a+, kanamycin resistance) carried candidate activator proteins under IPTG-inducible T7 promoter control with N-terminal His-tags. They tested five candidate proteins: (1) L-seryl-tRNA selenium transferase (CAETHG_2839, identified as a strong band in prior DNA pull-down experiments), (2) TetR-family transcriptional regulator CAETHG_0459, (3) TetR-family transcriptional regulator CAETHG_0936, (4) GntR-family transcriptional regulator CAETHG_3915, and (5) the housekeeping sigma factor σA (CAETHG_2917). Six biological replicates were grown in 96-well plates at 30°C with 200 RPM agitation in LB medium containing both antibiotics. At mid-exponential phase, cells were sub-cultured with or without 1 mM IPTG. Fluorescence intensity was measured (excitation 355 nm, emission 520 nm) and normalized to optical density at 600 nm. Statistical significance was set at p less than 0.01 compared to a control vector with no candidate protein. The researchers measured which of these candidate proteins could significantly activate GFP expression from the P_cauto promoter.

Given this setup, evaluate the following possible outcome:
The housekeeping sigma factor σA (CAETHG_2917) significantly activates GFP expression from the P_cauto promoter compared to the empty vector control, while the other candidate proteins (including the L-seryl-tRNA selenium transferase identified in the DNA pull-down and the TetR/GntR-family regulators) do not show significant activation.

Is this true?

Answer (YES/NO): NO